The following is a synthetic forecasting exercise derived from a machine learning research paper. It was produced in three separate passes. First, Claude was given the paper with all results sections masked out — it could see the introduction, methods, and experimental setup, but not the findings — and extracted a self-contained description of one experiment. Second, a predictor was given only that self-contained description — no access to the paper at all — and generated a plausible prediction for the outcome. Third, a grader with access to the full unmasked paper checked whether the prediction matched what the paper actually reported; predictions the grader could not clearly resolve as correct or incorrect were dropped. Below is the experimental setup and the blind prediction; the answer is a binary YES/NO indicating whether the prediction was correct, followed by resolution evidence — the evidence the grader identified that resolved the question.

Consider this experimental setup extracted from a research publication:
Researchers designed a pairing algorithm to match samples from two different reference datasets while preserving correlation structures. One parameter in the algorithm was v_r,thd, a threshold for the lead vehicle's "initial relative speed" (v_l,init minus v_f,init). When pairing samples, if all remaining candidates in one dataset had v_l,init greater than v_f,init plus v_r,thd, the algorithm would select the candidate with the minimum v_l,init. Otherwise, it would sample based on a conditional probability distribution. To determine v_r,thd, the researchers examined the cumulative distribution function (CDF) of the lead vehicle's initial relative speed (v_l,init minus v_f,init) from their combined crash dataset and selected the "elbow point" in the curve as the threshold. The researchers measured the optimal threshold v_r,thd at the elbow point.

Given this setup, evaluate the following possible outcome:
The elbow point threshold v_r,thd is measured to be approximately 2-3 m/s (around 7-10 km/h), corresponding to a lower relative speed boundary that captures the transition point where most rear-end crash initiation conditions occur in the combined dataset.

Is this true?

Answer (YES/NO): NO